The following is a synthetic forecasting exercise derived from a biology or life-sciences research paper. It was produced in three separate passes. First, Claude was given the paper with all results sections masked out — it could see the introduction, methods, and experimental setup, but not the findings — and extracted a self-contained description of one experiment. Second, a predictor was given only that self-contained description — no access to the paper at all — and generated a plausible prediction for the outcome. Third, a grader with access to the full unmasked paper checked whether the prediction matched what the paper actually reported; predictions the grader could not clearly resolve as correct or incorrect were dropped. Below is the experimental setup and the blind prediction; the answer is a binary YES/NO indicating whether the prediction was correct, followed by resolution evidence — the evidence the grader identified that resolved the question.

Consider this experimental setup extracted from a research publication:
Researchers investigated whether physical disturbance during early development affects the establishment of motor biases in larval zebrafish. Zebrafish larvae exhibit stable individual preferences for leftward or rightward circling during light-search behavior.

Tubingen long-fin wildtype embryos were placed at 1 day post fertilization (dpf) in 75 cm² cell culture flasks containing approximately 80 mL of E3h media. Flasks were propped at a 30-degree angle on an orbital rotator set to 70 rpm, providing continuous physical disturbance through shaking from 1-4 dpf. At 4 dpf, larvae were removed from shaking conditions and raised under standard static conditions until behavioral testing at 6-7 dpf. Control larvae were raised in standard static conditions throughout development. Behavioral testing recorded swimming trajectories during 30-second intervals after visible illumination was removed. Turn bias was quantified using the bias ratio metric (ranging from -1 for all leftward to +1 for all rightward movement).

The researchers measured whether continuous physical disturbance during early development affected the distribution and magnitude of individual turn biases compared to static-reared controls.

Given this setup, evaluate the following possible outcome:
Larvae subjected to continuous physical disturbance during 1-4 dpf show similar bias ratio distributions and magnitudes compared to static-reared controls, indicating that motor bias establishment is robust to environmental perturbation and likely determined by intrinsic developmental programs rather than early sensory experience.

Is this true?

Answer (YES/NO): YES